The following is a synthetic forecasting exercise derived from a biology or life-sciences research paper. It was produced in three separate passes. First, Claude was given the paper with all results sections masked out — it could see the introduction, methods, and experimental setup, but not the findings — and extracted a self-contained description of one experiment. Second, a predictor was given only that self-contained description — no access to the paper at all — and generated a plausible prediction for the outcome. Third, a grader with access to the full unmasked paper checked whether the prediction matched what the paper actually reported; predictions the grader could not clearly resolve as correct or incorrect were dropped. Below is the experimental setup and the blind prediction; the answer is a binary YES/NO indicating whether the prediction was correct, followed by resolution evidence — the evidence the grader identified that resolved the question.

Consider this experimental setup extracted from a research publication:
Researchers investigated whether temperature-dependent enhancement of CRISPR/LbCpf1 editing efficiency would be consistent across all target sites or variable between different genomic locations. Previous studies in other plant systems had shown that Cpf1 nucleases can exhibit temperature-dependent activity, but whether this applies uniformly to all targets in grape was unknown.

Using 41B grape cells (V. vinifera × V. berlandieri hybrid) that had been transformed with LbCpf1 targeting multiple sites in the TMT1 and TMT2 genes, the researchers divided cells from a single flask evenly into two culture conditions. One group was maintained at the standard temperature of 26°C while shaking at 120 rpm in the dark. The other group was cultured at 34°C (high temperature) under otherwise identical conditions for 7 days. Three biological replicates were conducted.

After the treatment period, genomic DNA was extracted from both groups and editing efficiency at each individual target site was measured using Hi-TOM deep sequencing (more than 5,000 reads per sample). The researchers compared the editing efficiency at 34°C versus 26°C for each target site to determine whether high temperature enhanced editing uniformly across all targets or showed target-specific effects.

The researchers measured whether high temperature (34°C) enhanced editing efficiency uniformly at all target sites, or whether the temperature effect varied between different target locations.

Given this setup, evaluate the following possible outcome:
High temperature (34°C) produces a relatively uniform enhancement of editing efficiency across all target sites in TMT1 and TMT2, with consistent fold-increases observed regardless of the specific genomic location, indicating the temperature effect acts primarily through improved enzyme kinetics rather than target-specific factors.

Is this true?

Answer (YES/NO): NO